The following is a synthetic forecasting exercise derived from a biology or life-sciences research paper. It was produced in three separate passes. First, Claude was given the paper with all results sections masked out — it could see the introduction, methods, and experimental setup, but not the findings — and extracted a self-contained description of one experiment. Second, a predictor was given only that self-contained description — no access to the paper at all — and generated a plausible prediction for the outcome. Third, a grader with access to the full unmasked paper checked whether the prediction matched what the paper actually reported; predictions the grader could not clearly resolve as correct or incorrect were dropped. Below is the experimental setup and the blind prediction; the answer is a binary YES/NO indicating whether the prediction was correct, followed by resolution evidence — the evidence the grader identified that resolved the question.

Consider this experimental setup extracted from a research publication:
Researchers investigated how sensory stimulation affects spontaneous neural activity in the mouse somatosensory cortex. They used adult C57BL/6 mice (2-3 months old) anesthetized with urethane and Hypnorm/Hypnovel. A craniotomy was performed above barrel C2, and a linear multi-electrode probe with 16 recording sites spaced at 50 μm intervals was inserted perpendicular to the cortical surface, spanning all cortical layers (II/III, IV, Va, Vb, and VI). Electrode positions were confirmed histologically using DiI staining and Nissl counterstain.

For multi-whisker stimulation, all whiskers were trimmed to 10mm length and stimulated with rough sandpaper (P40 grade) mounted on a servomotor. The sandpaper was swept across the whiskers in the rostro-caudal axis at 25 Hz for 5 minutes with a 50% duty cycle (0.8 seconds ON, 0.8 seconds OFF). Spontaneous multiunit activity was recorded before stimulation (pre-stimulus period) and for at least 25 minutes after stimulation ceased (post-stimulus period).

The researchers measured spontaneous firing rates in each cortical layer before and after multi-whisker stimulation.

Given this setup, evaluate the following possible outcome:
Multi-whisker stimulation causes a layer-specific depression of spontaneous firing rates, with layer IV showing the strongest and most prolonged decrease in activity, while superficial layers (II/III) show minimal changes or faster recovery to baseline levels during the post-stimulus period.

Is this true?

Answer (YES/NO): NO